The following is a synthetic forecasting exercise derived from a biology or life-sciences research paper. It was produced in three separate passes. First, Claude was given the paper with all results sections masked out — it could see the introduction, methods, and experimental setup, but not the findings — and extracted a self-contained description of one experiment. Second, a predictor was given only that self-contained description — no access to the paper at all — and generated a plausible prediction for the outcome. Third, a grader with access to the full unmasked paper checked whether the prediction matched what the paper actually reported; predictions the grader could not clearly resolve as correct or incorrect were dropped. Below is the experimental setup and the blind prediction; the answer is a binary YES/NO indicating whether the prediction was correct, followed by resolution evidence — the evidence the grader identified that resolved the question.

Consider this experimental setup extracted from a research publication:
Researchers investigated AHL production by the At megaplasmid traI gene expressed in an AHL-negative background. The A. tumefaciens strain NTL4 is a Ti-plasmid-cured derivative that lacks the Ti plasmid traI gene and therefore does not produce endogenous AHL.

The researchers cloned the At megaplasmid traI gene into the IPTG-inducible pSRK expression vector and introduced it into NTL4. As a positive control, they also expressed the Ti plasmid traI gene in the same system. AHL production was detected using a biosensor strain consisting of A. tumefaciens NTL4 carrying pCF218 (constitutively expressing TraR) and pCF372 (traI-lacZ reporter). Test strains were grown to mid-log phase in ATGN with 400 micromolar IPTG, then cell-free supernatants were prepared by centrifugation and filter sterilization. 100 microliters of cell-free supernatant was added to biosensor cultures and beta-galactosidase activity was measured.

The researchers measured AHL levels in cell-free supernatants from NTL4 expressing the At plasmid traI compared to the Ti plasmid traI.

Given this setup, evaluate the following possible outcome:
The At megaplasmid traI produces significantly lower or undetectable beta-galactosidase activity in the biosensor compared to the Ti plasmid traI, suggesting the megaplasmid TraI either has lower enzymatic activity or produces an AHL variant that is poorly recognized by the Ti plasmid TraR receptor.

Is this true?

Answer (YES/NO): NO